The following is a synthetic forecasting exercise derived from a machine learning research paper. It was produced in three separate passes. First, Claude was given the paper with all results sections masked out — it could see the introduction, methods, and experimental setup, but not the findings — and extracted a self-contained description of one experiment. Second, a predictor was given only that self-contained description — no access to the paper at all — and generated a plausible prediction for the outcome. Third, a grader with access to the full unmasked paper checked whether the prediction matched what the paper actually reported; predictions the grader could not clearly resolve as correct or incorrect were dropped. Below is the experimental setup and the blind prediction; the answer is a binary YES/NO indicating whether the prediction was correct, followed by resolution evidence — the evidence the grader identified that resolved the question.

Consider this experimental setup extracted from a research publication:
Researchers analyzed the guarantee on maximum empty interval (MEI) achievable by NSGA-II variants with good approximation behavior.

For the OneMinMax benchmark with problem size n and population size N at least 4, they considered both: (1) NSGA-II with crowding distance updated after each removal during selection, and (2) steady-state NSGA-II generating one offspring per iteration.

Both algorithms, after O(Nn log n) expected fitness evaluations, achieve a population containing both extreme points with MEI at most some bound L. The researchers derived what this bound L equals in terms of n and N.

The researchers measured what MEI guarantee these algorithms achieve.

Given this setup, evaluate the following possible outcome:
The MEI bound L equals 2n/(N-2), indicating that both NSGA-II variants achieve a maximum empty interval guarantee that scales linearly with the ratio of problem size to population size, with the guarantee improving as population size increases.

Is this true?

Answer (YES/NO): NO